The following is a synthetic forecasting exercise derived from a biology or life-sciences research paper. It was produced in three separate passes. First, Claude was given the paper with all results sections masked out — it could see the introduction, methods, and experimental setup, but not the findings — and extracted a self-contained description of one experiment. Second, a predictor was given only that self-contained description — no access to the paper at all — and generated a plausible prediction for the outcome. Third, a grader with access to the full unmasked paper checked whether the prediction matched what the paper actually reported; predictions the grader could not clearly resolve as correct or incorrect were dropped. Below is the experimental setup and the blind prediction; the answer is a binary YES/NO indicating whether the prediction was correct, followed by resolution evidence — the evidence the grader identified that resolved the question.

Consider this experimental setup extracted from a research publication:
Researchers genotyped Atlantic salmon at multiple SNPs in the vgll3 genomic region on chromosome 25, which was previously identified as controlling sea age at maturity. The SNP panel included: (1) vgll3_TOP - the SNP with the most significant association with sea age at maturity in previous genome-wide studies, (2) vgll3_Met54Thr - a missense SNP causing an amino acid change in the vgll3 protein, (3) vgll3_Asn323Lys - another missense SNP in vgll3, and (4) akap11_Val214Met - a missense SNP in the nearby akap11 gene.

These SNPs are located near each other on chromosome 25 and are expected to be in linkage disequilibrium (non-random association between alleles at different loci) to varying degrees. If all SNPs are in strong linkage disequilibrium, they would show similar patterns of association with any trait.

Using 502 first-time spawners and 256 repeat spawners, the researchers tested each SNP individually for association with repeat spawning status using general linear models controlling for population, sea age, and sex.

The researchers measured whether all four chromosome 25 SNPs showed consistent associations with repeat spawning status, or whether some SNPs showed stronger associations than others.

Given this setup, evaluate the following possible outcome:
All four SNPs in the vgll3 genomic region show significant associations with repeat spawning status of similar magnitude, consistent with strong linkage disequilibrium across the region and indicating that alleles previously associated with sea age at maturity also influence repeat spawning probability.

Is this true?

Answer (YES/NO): NO